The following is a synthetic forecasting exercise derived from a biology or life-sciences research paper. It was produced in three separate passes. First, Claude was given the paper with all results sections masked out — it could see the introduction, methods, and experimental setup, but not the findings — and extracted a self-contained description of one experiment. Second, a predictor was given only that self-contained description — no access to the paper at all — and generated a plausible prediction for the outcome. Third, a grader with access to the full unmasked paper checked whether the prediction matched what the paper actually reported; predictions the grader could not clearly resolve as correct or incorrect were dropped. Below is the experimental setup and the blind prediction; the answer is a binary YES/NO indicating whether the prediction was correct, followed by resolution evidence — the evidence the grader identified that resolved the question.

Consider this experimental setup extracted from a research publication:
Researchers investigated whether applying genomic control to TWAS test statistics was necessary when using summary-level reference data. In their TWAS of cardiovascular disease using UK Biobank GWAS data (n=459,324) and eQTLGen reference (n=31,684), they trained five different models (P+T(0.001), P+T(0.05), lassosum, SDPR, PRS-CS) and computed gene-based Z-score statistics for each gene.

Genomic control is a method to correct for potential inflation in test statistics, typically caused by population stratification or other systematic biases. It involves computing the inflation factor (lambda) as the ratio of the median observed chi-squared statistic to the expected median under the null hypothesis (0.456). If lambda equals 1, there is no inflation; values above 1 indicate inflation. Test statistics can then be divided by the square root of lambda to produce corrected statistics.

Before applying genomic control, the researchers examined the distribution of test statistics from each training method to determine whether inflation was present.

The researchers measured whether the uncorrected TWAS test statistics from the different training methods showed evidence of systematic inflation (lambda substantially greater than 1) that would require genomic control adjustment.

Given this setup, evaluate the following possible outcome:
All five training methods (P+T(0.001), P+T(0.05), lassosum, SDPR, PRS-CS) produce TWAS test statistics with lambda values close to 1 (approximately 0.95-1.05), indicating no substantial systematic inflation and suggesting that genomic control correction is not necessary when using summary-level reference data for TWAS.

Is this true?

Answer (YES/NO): NO